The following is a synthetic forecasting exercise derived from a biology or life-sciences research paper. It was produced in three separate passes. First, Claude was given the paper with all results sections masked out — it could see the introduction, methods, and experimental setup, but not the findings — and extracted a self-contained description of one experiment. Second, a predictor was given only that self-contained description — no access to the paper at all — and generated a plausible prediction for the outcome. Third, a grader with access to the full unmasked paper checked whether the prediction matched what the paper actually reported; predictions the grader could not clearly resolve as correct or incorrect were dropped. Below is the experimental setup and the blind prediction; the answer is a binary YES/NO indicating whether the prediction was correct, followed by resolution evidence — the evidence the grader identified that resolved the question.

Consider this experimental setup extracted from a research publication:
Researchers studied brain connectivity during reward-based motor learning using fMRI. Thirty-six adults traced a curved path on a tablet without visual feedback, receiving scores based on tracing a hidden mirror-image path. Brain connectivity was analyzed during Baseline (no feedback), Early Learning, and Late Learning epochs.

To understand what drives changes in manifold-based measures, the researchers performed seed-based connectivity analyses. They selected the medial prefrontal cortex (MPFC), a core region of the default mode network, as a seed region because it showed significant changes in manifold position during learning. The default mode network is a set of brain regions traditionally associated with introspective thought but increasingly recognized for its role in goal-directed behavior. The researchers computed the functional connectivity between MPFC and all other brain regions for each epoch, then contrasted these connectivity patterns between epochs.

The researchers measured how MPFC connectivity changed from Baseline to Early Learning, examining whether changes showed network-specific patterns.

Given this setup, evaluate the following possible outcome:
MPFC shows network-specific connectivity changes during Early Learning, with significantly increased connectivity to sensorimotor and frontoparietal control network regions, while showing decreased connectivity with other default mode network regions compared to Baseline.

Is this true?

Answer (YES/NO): NO